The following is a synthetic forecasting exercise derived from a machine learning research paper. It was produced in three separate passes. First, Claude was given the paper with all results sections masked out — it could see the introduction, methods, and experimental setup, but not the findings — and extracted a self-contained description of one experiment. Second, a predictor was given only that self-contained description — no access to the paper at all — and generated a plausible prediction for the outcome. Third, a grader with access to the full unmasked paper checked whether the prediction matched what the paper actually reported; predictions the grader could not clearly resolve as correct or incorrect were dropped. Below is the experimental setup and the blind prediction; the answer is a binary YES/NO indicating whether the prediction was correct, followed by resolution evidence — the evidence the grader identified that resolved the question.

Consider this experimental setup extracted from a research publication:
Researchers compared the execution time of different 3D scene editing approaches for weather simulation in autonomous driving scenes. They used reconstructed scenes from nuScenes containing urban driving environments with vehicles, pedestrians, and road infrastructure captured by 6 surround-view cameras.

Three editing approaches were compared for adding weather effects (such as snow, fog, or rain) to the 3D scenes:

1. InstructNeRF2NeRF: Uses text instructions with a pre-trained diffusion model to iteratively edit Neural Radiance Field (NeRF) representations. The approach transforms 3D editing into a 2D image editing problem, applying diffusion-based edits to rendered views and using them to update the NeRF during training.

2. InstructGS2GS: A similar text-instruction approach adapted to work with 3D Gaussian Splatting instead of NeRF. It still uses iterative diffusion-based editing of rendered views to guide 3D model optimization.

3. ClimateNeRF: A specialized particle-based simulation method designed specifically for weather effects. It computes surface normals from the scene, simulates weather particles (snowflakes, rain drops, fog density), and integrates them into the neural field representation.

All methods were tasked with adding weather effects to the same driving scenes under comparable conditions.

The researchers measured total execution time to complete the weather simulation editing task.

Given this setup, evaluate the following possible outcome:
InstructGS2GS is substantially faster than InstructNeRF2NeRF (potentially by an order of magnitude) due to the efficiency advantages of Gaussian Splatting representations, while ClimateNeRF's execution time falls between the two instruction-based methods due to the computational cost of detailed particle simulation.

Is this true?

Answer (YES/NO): YES